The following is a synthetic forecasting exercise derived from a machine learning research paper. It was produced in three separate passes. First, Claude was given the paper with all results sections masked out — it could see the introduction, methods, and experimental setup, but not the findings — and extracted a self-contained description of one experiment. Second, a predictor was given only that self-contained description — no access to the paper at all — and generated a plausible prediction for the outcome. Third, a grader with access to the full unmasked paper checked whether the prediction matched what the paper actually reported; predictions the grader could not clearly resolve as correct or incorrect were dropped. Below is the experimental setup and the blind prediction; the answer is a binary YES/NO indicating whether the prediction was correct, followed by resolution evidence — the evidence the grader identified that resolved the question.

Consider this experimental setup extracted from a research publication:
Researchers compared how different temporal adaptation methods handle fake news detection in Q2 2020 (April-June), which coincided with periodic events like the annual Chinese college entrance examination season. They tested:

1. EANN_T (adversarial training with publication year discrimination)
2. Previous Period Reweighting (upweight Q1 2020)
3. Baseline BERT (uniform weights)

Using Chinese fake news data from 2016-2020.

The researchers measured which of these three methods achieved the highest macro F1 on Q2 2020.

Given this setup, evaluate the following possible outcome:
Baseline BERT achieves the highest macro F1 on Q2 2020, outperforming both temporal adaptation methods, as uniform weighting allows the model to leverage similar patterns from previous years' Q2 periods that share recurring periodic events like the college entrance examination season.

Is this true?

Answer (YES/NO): NO